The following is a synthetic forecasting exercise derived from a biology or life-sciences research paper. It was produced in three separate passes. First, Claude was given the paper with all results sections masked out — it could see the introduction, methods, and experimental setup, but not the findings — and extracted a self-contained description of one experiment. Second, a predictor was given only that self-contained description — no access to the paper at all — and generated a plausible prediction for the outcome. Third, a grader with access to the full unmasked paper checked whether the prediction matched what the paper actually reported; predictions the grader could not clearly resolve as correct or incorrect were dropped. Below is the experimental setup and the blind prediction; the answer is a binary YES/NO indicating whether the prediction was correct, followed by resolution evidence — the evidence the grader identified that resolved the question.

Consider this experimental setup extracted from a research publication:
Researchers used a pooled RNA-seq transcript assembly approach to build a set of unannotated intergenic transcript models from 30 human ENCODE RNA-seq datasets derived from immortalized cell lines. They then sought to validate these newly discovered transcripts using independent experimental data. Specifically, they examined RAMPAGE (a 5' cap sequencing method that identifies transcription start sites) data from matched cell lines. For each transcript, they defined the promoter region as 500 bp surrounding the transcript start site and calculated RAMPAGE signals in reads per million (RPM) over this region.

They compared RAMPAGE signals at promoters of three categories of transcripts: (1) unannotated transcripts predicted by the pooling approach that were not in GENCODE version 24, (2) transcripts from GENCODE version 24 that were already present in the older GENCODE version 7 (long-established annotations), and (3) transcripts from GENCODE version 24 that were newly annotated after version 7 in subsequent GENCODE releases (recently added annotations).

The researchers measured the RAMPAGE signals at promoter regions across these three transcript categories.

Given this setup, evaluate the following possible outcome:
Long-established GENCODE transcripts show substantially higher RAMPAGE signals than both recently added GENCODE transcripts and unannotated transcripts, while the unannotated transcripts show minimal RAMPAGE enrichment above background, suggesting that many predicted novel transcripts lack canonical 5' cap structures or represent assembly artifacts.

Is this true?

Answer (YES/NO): NO